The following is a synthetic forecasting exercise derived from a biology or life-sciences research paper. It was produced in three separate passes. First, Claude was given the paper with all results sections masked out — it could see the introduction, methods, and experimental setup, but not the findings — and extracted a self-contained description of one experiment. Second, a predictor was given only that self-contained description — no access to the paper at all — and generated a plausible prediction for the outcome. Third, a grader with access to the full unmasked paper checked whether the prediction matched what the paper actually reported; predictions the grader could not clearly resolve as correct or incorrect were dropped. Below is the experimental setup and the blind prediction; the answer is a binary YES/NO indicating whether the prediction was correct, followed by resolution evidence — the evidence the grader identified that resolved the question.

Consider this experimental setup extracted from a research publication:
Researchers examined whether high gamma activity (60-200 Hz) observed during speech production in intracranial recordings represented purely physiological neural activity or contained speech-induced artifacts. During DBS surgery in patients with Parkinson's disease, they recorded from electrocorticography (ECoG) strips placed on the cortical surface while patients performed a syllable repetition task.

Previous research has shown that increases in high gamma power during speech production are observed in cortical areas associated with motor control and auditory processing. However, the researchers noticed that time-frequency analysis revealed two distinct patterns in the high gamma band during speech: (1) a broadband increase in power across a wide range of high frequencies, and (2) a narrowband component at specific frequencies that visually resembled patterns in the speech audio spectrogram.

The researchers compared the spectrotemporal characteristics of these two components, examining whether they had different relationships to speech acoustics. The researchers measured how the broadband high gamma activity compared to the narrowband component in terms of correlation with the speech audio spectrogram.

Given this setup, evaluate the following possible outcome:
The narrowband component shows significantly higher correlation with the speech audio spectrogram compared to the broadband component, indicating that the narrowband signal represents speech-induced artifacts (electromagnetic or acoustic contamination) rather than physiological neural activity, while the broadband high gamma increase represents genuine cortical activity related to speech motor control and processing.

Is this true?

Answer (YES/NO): YES